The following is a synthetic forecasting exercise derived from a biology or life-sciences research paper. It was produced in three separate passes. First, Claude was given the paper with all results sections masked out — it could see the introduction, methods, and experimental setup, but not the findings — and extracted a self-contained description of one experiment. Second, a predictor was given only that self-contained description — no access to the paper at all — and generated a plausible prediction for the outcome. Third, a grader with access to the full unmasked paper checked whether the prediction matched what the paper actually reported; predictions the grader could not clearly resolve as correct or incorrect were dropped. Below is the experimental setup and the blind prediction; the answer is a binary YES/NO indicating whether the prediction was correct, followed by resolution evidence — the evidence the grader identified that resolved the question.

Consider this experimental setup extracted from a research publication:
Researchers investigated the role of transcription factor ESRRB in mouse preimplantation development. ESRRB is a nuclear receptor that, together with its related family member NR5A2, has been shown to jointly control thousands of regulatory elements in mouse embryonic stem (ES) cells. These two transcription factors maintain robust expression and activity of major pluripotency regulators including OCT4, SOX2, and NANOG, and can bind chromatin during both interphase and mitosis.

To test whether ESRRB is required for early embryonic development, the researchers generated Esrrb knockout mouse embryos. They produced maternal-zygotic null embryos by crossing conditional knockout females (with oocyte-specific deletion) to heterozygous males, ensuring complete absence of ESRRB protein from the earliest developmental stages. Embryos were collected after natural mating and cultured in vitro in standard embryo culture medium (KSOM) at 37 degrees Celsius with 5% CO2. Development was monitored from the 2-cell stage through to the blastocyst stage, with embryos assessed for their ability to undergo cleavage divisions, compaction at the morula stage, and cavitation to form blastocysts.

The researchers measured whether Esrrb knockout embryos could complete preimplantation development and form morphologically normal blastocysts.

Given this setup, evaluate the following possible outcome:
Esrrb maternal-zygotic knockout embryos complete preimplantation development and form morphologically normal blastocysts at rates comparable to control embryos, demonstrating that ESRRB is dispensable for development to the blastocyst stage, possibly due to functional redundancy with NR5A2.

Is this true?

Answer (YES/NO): YES